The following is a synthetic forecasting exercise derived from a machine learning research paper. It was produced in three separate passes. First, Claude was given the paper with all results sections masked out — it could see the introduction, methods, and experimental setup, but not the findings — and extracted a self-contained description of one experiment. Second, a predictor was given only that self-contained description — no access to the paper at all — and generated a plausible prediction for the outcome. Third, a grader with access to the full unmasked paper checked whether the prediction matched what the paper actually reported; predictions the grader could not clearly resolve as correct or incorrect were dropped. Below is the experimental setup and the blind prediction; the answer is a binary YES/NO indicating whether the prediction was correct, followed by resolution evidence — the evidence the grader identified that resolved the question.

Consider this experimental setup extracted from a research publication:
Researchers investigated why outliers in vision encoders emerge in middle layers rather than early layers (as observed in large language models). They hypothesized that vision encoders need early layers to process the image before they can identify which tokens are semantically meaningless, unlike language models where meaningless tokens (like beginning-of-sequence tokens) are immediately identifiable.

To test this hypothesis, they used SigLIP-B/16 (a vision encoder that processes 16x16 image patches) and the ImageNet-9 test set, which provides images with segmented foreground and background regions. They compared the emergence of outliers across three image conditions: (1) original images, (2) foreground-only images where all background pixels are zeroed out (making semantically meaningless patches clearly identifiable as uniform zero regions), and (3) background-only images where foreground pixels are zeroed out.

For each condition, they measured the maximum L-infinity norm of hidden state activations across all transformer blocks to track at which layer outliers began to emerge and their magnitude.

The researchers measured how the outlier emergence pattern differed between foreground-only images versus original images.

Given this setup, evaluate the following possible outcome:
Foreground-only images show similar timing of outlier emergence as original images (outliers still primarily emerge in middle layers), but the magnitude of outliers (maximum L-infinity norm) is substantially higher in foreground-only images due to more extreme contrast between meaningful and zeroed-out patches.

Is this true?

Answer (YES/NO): NO